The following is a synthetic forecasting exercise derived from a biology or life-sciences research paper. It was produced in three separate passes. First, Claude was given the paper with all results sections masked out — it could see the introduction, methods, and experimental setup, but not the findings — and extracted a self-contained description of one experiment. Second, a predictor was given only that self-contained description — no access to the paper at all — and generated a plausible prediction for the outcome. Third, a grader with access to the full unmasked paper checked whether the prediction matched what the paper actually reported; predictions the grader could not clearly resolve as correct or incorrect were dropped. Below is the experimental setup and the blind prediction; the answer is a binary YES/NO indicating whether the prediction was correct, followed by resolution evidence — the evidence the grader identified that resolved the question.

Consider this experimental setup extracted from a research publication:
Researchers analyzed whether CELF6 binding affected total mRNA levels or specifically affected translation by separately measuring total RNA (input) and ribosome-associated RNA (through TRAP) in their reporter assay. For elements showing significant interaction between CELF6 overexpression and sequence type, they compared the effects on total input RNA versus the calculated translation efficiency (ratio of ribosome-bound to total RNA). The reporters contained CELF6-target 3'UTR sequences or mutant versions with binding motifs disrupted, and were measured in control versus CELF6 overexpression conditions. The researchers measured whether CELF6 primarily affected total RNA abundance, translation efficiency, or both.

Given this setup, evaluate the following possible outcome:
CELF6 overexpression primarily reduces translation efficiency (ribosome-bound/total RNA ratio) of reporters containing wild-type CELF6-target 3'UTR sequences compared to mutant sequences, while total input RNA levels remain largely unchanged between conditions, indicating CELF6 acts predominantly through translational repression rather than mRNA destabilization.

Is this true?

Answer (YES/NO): NO